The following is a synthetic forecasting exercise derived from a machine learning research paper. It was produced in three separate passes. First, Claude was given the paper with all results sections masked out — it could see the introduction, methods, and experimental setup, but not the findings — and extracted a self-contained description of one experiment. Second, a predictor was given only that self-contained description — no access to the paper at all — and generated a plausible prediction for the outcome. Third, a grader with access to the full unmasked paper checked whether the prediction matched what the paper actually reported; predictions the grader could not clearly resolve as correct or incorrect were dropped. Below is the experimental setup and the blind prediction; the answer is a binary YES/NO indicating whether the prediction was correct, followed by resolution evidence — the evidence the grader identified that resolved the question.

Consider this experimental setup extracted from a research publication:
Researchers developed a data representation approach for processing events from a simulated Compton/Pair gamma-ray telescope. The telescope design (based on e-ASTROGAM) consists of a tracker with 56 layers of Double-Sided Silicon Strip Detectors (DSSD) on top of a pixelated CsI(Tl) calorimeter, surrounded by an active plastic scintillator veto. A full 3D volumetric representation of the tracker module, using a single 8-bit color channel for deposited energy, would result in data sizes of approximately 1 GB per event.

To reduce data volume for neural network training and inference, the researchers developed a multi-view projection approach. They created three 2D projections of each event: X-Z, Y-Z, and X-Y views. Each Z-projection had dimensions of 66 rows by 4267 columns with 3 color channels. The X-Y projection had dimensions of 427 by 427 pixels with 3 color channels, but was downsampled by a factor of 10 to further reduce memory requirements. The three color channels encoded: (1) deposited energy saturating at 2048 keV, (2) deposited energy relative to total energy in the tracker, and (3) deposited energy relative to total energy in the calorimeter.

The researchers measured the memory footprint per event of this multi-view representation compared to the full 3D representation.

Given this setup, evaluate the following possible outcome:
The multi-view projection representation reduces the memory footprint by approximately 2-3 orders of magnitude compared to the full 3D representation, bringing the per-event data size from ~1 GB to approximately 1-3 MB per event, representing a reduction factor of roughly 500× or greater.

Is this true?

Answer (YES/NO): NO